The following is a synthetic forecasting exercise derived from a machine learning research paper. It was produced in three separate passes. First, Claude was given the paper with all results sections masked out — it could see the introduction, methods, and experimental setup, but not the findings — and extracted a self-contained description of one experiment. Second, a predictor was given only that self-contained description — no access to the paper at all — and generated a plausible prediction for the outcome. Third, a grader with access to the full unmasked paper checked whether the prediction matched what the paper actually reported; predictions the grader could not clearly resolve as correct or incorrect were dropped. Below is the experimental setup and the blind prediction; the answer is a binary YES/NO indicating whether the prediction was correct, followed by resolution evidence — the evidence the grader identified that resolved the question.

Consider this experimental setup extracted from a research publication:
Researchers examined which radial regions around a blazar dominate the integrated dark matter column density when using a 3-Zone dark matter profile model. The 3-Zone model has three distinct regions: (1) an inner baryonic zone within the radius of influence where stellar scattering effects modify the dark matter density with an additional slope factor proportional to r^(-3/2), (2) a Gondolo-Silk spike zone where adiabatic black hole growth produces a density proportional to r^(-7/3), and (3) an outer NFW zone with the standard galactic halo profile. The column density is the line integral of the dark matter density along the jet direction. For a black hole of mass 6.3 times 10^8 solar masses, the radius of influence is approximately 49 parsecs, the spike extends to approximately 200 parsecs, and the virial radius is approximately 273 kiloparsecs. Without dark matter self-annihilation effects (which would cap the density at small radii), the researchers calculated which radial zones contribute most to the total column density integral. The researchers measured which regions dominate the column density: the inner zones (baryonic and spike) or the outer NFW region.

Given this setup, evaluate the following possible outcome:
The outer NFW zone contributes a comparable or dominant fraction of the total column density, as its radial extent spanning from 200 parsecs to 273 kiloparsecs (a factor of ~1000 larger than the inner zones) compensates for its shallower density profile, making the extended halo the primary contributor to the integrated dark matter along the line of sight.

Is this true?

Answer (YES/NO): NO